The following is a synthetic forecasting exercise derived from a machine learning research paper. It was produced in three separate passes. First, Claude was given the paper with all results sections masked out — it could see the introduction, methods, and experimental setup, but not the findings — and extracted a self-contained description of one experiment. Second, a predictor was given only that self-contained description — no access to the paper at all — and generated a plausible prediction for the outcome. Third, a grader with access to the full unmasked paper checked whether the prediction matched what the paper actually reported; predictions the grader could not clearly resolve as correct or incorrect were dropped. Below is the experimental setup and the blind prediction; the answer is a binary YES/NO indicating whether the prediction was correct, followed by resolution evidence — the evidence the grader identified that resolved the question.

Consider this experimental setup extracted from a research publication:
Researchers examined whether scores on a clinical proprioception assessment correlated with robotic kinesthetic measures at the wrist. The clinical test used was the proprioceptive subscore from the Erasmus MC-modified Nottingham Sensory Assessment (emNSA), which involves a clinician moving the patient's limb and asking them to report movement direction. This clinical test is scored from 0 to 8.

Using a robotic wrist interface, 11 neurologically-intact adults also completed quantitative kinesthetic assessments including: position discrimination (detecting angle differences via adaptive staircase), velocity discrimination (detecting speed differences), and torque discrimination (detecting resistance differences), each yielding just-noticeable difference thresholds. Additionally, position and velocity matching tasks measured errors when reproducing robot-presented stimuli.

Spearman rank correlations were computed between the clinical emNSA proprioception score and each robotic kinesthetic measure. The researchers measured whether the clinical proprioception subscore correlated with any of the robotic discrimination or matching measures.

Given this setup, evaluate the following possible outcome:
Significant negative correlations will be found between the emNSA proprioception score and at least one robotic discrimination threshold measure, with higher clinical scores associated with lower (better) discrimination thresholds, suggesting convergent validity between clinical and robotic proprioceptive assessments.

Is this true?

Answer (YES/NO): NO